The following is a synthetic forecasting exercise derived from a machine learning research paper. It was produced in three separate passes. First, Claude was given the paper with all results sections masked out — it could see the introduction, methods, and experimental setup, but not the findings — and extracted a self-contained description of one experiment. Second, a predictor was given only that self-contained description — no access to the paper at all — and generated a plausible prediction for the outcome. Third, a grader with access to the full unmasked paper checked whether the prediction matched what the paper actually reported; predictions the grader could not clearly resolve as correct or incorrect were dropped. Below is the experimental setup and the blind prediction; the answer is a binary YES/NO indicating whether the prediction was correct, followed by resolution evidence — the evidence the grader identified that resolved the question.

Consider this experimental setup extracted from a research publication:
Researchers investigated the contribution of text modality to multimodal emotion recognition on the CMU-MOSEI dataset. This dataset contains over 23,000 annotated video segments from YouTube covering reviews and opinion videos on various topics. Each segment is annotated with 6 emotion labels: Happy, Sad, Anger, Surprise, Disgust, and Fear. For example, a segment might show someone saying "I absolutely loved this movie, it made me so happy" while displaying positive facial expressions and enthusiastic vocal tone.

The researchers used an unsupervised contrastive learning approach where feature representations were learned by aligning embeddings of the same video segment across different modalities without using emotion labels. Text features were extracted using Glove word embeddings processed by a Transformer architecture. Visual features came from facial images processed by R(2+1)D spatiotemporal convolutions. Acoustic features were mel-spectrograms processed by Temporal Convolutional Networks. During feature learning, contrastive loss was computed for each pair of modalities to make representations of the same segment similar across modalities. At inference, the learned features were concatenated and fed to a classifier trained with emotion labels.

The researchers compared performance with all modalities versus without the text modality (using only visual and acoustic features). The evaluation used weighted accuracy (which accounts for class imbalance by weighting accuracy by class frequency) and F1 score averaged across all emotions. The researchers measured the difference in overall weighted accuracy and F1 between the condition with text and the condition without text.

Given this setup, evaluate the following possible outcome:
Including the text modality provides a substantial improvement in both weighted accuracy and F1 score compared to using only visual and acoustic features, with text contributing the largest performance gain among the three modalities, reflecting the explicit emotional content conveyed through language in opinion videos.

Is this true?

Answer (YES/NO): NO